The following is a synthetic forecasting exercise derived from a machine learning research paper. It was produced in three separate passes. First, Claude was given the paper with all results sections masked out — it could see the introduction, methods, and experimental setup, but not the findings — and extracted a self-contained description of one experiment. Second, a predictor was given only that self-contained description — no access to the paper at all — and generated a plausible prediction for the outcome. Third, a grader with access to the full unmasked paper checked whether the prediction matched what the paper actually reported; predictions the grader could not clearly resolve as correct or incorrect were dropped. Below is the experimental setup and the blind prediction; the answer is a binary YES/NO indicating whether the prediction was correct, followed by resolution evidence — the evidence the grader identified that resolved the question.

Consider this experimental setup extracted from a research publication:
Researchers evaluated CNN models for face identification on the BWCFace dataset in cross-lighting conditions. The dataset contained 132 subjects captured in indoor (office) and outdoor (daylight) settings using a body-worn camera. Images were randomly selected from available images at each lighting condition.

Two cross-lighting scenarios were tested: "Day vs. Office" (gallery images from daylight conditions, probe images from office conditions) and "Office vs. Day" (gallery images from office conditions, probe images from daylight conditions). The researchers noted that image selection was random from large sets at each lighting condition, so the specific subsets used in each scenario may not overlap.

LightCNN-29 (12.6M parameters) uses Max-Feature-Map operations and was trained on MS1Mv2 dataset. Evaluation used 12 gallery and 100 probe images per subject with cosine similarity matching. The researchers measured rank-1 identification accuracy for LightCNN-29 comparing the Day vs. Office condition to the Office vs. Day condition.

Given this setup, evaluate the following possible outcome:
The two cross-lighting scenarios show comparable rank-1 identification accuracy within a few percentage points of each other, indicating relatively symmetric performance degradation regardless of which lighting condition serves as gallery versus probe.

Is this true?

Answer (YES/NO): YES